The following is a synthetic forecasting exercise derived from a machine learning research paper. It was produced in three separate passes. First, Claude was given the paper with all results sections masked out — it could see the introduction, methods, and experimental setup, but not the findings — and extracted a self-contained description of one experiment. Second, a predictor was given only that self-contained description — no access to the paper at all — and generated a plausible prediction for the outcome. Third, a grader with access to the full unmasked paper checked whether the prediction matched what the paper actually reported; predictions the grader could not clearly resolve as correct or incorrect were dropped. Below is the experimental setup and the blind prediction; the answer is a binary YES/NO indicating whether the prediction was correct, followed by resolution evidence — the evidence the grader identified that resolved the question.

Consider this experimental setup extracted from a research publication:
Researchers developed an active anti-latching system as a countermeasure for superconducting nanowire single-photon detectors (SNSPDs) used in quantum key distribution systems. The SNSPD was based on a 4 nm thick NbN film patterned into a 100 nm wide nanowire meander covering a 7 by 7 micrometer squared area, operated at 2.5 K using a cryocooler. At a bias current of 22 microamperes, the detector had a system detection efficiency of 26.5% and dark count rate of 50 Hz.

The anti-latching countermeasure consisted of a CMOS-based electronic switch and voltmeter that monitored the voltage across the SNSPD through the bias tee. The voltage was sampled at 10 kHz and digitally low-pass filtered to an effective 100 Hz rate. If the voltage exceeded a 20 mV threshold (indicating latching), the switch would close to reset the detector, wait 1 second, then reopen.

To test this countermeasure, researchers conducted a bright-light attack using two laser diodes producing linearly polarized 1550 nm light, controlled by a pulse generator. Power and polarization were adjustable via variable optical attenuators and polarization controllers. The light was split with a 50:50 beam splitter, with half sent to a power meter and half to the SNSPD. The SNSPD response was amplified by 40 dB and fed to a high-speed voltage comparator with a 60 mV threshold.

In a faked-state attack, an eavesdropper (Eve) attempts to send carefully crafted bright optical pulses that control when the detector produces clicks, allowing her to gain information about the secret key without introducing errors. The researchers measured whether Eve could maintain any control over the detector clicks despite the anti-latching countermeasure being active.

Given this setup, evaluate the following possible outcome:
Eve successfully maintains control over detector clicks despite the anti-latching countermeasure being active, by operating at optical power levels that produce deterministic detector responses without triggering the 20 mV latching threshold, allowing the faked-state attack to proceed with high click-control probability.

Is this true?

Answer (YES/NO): NO